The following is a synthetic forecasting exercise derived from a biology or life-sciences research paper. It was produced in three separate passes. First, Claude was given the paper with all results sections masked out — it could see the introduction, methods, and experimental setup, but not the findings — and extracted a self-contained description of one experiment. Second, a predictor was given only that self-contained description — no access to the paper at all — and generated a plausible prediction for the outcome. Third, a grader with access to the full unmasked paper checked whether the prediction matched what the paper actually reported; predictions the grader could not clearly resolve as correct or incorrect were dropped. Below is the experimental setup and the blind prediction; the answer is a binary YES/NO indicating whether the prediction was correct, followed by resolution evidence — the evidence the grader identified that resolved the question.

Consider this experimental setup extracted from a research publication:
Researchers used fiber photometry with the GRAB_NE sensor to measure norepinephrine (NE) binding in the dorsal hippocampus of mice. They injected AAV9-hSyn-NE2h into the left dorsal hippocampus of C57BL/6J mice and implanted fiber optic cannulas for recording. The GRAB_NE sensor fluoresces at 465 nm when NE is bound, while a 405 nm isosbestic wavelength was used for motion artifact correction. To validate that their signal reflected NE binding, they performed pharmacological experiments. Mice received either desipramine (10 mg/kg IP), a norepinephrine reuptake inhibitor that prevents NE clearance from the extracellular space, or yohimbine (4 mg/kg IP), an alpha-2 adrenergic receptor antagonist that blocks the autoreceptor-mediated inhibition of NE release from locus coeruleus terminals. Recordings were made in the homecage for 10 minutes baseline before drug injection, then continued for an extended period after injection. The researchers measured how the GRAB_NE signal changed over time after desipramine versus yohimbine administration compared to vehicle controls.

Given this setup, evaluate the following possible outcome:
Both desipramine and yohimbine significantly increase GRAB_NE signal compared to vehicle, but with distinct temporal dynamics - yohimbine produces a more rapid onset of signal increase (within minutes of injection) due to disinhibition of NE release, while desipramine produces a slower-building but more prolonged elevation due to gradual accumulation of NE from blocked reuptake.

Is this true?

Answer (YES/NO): NO